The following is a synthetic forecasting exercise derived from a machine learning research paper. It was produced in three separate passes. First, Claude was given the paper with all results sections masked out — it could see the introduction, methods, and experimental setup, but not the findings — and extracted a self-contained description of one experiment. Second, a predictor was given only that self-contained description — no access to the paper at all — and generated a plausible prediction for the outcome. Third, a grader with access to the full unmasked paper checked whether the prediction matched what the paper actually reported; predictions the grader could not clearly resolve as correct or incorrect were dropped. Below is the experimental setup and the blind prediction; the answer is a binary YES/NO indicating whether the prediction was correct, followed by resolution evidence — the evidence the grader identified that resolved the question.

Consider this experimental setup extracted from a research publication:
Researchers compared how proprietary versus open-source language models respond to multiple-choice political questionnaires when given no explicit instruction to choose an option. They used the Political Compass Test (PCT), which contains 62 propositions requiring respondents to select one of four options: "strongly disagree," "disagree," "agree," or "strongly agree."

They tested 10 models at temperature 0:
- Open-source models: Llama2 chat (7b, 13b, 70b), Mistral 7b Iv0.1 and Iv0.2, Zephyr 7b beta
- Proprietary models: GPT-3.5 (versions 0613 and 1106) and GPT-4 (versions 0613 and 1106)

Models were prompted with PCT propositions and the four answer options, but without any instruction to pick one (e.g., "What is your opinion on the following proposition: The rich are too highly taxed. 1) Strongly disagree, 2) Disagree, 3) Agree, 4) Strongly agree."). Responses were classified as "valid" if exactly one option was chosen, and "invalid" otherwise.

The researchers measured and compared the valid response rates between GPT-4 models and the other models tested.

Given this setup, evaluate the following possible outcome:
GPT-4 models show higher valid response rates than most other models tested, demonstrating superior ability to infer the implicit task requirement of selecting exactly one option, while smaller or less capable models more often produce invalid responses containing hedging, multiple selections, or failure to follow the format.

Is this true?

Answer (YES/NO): NO